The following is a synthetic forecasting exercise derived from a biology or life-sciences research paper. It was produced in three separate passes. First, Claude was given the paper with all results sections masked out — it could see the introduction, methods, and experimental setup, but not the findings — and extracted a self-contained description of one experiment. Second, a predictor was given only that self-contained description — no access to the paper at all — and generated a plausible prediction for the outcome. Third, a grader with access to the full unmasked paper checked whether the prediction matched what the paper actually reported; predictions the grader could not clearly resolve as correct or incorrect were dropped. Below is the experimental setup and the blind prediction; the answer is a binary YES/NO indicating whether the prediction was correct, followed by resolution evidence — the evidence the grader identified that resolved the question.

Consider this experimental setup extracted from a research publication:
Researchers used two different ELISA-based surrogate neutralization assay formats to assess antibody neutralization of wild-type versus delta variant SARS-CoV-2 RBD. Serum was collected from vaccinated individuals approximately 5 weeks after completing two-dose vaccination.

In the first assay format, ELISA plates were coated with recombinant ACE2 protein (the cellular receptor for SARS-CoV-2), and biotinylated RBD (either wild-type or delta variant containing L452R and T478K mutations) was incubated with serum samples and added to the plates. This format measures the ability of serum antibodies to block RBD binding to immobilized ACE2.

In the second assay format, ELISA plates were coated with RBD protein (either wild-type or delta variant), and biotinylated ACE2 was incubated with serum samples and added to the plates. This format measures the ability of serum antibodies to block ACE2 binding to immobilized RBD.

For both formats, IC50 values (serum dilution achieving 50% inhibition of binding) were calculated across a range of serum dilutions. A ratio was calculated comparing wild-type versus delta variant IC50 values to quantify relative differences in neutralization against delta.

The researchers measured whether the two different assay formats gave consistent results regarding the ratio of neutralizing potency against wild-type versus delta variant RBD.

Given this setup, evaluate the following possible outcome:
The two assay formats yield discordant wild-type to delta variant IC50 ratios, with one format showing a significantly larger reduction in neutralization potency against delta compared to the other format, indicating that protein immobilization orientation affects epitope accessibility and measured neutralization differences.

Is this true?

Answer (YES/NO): NO